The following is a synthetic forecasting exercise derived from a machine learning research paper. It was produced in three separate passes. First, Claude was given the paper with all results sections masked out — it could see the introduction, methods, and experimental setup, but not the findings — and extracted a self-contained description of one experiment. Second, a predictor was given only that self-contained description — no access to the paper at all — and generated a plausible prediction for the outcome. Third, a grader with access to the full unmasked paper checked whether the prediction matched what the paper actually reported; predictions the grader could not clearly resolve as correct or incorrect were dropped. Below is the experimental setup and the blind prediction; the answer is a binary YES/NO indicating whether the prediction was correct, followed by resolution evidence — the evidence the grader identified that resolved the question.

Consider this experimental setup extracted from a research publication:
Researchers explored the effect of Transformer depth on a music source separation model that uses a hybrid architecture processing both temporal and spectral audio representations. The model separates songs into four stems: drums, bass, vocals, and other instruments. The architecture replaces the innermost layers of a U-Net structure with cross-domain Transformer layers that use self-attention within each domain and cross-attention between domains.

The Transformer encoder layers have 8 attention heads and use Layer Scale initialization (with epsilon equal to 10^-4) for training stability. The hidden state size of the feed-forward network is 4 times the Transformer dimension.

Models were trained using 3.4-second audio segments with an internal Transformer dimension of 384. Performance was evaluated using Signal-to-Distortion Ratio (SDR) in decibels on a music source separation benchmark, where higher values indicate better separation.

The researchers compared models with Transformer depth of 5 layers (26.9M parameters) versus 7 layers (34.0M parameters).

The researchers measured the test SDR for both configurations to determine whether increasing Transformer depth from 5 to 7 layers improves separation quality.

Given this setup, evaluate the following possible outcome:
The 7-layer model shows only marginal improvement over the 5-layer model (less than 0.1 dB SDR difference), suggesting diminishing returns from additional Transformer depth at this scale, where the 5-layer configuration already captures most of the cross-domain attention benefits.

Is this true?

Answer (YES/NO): YES